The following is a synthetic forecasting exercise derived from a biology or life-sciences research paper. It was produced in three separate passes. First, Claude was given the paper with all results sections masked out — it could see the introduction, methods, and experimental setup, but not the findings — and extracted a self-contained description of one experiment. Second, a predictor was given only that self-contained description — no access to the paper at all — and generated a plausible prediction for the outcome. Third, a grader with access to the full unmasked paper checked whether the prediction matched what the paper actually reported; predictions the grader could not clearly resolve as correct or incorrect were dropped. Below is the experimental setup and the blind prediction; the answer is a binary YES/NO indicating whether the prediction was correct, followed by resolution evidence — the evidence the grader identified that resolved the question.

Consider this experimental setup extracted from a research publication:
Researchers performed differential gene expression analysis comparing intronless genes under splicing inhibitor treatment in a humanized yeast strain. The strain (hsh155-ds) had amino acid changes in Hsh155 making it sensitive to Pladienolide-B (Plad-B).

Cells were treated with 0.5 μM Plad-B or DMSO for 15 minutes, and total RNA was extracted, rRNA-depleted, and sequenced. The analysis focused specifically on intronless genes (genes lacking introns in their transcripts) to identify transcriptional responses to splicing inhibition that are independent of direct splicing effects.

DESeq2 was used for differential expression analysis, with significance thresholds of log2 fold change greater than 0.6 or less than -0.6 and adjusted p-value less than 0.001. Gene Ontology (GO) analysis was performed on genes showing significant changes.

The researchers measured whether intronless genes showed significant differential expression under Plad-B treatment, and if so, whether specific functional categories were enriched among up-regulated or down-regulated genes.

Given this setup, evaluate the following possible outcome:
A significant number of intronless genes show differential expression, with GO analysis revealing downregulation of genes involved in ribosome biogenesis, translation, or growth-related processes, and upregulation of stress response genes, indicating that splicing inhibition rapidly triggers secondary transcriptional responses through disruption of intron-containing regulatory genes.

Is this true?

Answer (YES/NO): NO